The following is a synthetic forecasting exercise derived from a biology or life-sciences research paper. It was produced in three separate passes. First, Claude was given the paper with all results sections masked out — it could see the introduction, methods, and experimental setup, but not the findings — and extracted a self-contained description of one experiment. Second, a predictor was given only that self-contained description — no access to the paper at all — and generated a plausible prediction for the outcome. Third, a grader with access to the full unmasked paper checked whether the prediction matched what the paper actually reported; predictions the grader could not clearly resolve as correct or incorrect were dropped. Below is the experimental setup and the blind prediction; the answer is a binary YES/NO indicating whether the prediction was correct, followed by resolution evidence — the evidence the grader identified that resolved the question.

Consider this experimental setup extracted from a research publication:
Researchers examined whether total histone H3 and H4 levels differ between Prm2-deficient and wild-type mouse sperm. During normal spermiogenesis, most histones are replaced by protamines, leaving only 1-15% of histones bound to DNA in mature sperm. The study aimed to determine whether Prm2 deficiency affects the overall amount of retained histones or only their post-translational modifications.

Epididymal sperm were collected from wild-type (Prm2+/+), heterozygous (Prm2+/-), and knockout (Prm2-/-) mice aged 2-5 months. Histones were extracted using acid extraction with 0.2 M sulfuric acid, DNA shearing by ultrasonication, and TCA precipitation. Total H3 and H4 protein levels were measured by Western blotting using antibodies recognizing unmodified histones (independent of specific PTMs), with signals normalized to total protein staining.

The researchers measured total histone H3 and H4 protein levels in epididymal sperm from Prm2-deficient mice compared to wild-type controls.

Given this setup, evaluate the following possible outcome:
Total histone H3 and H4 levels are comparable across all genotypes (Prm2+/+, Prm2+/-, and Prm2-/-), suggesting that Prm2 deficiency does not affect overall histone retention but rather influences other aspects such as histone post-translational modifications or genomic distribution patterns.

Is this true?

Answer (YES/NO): NO